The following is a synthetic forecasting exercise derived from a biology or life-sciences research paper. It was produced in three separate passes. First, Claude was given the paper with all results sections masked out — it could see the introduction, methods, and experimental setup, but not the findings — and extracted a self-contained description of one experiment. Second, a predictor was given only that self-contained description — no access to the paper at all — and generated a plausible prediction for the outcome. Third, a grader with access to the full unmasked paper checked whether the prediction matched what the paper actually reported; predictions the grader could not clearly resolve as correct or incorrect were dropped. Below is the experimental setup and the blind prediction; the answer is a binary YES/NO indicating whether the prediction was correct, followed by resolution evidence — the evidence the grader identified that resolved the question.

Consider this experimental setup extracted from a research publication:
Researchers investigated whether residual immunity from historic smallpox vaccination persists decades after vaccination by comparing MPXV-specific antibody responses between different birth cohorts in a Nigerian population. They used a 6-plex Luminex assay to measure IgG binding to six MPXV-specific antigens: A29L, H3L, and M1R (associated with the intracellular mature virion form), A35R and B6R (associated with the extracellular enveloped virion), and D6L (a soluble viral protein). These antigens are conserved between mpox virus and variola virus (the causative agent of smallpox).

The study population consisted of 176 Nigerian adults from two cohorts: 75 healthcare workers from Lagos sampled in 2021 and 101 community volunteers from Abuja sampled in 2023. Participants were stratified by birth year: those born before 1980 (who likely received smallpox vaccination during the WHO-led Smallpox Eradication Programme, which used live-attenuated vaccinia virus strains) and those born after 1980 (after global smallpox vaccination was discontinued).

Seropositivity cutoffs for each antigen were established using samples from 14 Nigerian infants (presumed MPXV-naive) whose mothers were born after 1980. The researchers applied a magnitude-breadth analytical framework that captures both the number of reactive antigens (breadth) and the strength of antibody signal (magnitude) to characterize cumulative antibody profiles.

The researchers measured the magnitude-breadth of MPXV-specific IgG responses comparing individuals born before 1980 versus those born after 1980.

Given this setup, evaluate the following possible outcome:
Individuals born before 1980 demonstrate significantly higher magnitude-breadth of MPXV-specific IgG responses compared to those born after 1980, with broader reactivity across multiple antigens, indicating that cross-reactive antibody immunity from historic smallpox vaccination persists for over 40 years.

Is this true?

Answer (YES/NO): YES